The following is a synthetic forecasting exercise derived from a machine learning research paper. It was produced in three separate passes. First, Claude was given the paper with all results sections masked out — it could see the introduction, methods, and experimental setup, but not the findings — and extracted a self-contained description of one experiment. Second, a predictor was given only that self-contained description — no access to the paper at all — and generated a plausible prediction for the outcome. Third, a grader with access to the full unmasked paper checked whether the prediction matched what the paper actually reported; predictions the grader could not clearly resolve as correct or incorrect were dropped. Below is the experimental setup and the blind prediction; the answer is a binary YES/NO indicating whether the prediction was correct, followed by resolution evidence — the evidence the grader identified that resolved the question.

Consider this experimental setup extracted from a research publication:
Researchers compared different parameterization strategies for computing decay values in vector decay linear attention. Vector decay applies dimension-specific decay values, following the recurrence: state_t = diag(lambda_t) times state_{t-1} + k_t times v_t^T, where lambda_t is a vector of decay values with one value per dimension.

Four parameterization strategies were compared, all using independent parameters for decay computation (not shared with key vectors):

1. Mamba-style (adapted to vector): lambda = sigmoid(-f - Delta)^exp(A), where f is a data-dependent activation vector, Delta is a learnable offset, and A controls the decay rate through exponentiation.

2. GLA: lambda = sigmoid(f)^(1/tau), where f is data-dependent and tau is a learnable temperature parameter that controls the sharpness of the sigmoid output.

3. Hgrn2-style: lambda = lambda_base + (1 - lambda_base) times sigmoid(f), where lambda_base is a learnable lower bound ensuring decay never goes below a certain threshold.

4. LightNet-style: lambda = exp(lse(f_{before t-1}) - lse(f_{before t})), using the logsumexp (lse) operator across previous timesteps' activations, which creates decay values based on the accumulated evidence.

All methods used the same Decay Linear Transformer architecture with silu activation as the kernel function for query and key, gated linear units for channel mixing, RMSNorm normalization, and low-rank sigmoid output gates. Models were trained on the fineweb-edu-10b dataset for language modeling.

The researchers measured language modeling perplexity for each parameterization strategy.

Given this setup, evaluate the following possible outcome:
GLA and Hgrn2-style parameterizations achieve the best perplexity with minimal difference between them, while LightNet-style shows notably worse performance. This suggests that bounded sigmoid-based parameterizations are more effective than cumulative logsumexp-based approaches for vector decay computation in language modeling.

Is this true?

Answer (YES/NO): NO